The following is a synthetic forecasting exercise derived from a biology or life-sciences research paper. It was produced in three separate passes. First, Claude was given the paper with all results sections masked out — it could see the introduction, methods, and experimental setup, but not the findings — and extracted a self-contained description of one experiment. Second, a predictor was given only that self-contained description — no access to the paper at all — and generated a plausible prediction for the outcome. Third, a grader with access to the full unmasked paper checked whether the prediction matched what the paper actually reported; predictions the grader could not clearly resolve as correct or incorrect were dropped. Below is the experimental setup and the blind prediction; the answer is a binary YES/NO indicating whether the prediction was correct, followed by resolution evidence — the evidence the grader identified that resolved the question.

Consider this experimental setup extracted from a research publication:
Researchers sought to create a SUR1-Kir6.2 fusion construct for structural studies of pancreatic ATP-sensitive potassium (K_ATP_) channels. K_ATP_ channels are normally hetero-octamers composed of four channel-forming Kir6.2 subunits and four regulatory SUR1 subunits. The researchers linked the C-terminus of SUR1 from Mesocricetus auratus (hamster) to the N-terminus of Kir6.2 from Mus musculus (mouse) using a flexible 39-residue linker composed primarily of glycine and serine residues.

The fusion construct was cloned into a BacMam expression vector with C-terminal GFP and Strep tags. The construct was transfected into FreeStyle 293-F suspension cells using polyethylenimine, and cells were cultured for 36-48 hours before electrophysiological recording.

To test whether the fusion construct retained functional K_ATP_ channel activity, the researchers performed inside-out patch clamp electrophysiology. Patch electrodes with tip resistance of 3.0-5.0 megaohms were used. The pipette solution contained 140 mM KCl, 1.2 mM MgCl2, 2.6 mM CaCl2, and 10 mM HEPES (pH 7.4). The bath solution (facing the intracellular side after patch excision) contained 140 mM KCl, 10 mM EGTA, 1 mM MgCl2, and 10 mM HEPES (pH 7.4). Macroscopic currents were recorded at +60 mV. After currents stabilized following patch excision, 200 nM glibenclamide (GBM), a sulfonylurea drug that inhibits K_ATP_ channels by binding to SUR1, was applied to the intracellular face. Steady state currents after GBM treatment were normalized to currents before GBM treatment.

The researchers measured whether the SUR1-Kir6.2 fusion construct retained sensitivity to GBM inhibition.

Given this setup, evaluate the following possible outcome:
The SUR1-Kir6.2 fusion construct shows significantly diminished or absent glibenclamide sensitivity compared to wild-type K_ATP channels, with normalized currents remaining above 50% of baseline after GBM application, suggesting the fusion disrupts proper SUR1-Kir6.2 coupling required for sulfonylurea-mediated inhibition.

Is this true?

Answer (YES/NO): YES